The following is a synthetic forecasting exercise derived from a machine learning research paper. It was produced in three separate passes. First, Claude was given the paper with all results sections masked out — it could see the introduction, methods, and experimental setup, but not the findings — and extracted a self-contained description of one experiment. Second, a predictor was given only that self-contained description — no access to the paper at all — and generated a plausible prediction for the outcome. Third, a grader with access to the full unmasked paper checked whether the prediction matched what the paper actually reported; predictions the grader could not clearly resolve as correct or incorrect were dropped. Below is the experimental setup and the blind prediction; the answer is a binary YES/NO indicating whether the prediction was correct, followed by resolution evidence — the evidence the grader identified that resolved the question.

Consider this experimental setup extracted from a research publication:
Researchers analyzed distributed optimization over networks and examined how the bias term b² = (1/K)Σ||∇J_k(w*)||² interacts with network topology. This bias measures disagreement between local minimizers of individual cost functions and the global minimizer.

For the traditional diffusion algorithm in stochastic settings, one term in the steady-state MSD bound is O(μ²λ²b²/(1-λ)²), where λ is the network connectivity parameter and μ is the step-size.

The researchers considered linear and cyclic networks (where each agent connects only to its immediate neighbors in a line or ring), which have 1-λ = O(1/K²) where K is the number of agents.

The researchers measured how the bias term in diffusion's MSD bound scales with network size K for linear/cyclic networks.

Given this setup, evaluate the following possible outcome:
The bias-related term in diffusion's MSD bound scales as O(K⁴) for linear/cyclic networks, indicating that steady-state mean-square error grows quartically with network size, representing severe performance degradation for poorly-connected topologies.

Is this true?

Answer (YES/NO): YES